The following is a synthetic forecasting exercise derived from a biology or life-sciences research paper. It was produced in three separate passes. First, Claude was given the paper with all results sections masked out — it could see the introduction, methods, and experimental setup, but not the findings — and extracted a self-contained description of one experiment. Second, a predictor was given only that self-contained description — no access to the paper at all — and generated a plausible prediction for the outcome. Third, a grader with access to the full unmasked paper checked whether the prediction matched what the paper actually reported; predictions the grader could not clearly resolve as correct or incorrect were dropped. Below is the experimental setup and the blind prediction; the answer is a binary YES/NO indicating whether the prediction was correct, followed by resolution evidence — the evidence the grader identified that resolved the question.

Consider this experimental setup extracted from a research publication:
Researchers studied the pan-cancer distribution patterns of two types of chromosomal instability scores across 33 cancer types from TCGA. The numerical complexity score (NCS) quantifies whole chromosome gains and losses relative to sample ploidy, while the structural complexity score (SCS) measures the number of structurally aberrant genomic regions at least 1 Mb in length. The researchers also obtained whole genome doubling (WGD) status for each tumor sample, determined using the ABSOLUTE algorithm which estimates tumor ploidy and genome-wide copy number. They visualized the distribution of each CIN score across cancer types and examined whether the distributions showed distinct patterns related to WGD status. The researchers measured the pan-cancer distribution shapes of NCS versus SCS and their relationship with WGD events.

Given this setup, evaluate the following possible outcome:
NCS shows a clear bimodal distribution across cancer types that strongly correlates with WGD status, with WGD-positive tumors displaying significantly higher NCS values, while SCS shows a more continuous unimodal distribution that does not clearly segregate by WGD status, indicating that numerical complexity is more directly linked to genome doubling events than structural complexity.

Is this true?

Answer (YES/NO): YES